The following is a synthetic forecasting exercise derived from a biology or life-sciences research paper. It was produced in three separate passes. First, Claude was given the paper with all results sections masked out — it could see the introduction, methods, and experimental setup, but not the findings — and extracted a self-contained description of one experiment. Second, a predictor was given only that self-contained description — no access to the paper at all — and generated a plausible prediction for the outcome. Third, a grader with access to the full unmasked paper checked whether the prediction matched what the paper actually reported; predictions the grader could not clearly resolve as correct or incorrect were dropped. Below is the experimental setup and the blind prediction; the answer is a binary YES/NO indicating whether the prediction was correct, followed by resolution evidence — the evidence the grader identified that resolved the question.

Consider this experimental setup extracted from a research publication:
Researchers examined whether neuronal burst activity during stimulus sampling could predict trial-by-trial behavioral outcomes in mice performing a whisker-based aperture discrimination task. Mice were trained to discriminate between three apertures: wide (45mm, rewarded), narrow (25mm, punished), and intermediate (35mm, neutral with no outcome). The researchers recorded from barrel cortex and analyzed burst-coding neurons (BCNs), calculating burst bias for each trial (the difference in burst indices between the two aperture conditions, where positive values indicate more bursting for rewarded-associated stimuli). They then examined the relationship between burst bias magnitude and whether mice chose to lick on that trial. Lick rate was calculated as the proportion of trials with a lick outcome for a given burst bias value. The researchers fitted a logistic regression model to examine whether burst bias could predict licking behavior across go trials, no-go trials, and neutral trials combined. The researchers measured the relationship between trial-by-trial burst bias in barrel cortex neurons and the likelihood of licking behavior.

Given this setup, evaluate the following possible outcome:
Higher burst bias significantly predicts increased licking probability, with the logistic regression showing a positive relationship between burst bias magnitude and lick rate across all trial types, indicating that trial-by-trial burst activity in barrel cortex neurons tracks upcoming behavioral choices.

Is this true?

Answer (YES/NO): YES